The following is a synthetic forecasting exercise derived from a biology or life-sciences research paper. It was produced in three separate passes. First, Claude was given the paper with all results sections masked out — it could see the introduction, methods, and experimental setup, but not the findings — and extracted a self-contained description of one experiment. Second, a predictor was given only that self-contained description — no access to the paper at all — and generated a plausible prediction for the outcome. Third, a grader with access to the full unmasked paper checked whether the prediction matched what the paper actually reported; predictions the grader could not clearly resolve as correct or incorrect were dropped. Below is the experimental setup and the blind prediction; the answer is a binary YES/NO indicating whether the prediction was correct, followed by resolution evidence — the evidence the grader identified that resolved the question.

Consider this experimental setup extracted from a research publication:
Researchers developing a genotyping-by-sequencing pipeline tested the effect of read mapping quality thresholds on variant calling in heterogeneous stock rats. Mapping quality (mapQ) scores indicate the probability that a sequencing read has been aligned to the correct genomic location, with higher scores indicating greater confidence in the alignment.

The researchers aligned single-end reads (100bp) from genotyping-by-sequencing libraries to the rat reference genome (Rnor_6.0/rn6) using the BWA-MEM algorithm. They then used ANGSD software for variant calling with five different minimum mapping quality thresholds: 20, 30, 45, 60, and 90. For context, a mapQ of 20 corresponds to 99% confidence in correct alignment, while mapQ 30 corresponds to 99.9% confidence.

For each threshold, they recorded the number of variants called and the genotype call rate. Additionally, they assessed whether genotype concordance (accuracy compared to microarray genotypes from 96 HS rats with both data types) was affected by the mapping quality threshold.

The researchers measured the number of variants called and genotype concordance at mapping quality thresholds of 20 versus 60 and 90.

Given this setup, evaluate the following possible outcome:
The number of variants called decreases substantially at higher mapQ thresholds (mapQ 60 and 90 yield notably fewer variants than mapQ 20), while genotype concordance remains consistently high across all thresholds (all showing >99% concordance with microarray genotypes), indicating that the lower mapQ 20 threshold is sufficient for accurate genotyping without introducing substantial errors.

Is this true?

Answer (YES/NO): YES